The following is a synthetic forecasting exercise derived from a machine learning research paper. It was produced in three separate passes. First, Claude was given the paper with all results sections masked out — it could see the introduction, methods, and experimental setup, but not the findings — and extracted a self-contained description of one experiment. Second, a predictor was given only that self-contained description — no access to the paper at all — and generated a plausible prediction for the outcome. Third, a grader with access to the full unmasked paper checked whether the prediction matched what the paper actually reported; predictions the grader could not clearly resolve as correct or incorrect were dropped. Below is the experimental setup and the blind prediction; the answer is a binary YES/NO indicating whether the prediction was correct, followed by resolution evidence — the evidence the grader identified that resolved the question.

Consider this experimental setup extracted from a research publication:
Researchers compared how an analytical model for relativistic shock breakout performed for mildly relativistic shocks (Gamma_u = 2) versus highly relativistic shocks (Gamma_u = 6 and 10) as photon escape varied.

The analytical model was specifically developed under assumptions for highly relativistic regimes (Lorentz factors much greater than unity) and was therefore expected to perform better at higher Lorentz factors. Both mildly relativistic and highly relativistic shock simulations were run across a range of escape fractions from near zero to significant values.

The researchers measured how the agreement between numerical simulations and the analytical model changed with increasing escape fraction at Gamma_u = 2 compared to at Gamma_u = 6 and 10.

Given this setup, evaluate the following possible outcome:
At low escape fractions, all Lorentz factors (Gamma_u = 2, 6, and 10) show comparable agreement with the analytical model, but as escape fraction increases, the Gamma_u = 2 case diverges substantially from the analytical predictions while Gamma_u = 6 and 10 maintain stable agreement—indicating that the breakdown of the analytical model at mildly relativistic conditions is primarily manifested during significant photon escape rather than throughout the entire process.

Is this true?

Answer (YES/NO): NO